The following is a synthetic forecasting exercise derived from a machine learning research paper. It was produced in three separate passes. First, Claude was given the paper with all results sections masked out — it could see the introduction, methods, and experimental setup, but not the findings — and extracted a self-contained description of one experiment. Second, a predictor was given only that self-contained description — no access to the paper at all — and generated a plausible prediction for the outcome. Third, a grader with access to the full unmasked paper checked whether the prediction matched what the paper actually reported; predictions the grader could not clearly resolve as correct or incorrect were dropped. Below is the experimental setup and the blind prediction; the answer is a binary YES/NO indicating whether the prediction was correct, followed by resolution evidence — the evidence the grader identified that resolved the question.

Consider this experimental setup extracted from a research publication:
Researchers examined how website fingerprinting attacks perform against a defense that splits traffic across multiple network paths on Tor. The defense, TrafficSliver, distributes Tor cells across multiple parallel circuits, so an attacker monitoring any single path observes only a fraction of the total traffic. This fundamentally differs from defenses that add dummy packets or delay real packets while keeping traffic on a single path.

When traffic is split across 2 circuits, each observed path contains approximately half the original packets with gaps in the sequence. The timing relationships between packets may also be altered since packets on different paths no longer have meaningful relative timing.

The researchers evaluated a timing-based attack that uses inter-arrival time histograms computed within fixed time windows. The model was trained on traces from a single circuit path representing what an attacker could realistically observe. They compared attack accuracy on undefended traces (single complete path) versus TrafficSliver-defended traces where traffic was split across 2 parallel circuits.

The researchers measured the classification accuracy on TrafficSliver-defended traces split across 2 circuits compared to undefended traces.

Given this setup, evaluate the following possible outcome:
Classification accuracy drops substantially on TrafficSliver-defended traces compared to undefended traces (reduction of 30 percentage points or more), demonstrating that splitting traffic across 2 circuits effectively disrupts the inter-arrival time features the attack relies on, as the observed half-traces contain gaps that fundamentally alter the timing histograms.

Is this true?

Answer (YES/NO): NO